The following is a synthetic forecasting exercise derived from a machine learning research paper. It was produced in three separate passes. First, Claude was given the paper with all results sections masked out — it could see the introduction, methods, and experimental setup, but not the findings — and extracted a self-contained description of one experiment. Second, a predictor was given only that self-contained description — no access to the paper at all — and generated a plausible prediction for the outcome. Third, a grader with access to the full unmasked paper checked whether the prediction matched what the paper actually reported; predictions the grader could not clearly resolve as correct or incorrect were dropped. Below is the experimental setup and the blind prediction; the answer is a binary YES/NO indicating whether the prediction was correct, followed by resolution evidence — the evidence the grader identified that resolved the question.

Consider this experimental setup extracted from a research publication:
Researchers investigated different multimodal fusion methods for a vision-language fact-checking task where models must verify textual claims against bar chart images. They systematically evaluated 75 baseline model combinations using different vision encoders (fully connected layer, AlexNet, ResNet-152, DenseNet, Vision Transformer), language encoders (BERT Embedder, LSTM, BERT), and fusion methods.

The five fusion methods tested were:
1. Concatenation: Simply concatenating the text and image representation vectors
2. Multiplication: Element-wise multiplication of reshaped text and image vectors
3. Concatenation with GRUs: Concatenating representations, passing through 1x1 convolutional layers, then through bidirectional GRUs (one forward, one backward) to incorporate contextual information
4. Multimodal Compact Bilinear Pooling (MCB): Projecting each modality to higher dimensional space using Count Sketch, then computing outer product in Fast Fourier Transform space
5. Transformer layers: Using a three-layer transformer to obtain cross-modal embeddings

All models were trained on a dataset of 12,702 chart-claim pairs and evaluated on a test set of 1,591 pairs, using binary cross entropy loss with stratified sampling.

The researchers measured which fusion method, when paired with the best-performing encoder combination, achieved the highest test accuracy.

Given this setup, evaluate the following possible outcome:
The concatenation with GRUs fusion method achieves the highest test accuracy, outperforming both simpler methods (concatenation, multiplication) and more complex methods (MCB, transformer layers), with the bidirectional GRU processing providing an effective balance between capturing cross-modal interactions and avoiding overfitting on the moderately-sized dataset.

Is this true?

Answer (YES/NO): NO